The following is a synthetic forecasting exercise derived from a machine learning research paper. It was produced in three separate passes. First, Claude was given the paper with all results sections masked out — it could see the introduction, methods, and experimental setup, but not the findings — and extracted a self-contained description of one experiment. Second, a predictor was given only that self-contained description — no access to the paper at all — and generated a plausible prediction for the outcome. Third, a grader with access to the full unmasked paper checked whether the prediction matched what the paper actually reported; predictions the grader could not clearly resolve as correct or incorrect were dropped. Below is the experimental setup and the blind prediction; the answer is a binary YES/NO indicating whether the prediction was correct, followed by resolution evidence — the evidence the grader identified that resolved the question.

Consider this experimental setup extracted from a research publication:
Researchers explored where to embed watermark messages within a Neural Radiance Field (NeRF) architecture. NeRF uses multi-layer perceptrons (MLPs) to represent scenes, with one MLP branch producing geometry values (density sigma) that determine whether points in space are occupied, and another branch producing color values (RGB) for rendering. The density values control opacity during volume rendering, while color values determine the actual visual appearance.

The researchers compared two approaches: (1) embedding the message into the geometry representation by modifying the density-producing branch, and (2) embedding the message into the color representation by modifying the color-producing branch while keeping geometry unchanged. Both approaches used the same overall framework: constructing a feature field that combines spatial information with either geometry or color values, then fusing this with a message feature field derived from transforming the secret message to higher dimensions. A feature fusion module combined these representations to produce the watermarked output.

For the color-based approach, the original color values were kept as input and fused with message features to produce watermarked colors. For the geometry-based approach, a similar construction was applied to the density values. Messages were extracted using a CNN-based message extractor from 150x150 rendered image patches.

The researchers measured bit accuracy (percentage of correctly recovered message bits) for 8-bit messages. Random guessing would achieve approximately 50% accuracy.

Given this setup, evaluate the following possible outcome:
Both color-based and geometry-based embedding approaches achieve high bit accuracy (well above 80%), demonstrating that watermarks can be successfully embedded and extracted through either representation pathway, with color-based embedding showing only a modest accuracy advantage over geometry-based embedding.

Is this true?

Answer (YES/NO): NO